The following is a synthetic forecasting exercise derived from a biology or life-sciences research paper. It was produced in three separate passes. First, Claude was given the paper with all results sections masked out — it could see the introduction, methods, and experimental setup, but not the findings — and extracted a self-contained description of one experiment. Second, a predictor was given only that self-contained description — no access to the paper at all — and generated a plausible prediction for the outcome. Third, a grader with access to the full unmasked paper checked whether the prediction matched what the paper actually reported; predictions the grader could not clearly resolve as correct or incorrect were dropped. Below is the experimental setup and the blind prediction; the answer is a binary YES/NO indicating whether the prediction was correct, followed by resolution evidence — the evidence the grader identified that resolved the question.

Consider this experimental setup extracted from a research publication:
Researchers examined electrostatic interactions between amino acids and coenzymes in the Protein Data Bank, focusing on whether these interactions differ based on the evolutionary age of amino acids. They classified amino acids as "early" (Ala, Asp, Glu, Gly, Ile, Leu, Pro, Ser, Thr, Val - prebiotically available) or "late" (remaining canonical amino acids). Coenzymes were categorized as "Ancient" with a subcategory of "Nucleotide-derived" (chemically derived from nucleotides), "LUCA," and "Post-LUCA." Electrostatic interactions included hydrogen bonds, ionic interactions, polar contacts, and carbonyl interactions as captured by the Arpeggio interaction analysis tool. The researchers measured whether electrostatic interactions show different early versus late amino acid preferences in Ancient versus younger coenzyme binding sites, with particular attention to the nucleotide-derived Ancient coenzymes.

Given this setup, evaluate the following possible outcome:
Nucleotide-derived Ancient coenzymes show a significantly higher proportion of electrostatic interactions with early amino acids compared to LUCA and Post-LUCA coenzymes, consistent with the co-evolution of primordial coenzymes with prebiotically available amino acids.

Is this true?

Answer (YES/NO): YES